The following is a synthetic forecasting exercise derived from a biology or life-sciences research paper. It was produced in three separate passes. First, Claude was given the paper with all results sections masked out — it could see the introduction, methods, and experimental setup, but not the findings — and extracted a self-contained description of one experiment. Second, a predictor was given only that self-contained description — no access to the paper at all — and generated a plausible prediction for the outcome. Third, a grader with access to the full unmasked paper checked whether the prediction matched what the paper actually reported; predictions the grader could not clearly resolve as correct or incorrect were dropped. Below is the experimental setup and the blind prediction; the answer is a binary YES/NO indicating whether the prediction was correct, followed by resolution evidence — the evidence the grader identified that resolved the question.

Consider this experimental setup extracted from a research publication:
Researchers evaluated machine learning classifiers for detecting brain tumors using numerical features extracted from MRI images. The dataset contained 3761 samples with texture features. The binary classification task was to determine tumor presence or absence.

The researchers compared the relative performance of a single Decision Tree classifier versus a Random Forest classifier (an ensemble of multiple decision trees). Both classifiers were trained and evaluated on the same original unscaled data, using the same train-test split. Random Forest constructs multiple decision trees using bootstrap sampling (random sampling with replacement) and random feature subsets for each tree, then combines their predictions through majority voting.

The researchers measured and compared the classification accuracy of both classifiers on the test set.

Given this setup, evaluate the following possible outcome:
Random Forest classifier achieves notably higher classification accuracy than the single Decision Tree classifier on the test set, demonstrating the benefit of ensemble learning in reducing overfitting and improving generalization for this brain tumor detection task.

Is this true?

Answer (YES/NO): NO